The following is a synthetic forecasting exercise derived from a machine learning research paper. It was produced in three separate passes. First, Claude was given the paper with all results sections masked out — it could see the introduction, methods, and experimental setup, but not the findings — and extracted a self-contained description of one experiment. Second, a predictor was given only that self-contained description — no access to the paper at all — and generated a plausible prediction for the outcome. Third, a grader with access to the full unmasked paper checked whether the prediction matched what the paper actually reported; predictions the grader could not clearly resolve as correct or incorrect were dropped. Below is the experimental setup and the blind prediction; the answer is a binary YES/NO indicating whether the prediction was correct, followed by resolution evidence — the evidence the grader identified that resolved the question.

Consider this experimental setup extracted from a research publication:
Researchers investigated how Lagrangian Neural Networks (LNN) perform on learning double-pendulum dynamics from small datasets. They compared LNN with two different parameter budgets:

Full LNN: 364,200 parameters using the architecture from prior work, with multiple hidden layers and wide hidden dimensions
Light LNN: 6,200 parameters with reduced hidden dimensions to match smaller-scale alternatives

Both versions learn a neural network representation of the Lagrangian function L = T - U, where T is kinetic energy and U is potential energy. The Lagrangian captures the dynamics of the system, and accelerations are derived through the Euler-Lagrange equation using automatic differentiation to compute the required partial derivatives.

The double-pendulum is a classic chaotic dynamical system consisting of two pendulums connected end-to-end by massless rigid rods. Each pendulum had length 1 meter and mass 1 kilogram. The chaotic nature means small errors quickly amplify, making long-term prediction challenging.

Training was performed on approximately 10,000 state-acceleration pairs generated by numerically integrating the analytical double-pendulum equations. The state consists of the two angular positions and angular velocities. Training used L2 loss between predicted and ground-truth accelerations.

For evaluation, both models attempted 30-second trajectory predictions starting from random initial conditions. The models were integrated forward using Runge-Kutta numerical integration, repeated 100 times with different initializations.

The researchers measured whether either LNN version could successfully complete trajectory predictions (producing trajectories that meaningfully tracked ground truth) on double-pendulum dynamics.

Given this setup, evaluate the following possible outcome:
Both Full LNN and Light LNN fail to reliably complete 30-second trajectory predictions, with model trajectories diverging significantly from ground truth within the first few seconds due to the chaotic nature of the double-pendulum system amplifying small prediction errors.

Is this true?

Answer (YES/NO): NO